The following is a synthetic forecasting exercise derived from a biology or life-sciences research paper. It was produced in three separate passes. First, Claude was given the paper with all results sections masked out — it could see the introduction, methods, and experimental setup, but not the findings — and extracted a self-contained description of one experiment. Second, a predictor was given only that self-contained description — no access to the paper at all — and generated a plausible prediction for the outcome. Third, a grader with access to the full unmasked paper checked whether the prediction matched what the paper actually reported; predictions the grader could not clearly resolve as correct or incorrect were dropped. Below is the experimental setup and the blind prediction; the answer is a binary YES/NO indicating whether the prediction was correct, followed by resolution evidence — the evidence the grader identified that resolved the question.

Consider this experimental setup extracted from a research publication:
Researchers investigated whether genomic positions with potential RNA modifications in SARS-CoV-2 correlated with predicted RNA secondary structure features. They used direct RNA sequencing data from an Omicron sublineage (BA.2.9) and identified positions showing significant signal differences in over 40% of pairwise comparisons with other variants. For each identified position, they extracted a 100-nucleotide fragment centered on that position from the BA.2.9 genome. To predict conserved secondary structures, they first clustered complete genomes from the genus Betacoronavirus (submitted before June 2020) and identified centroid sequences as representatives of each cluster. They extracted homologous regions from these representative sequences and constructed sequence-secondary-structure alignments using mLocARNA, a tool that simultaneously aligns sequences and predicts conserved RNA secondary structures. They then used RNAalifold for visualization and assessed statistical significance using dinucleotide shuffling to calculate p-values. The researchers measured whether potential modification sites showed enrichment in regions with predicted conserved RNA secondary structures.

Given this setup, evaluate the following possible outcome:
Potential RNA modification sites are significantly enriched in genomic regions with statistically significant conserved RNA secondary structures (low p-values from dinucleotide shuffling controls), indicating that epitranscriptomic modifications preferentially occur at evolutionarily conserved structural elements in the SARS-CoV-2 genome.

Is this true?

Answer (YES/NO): NO